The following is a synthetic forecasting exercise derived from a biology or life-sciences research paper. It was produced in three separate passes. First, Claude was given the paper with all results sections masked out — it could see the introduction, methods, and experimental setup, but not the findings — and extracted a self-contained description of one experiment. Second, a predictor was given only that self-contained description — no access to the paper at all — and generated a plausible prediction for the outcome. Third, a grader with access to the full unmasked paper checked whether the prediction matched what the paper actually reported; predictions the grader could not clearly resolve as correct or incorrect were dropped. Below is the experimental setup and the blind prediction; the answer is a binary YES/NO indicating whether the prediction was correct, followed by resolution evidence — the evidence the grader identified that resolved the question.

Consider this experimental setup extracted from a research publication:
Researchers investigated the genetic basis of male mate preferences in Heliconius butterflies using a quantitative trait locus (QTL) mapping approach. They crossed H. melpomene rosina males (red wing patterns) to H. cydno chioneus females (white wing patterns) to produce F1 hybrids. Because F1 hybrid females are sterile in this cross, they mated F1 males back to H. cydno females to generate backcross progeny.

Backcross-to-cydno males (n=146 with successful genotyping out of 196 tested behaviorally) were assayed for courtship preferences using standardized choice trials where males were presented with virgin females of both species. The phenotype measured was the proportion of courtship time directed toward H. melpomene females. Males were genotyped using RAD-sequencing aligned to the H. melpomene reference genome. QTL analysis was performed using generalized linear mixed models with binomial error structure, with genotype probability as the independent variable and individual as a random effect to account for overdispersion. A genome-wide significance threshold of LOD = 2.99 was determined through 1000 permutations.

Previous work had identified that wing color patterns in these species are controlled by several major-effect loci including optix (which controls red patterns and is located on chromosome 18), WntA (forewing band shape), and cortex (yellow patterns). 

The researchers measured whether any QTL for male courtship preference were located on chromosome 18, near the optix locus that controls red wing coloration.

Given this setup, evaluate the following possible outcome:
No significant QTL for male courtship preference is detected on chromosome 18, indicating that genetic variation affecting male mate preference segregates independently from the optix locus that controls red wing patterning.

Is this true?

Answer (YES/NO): NO